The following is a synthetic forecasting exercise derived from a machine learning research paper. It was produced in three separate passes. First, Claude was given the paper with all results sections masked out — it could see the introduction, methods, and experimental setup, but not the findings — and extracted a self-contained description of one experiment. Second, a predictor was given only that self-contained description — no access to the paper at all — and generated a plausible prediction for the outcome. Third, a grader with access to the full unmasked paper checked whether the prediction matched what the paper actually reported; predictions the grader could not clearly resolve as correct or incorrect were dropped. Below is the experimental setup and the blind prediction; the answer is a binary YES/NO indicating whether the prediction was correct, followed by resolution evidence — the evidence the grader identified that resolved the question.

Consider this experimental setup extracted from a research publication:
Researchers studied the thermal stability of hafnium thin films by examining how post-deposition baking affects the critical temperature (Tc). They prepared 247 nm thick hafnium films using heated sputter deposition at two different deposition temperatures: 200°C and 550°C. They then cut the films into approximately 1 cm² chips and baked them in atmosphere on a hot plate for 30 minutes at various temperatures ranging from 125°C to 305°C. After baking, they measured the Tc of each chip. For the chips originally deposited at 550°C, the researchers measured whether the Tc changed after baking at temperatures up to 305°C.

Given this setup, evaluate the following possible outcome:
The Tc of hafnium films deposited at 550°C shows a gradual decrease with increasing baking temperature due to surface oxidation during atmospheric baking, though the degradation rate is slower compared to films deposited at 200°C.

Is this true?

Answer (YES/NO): NO